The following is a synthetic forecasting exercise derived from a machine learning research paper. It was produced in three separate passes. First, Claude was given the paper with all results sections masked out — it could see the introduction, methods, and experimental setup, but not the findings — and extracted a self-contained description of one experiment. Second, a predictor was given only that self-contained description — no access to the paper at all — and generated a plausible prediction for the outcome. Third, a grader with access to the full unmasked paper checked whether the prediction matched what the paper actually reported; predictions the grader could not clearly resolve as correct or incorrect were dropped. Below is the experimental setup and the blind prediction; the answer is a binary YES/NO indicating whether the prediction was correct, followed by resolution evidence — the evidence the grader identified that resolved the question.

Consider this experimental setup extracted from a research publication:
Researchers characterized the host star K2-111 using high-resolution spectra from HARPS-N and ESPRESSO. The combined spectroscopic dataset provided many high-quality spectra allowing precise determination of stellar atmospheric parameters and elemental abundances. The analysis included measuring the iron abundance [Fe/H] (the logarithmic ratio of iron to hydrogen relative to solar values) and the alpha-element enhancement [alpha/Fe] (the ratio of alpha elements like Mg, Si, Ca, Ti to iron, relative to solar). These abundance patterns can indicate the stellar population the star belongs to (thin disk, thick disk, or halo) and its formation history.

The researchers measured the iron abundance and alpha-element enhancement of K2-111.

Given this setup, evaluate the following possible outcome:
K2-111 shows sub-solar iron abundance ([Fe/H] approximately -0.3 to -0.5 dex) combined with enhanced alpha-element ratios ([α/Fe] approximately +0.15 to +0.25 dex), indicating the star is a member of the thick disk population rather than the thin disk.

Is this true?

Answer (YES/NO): NO